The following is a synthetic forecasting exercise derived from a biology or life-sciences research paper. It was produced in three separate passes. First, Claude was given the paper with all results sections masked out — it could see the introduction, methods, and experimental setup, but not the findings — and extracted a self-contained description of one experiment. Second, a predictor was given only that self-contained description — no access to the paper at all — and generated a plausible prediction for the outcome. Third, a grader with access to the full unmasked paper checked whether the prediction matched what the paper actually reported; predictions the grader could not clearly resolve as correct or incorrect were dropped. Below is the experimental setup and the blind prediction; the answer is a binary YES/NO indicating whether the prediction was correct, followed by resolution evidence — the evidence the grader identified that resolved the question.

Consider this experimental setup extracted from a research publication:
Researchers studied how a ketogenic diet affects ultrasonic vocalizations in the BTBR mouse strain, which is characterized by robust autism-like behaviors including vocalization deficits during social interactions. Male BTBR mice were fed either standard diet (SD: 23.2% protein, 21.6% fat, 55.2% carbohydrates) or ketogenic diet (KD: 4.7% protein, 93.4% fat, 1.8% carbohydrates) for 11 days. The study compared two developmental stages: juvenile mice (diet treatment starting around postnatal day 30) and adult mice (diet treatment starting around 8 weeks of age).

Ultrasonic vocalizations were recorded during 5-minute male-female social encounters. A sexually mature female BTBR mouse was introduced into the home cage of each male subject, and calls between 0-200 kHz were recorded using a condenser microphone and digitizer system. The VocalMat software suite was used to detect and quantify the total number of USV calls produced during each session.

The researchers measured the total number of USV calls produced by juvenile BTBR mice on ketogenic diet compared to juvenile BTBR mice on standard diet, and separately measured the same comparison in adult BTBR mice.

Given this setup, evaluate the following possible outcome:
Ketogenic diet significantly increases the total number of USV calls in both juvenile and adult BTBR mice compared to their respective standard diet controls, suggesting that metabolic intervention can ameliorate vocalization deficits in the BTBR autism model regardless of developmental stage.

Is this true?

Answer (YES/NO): YES